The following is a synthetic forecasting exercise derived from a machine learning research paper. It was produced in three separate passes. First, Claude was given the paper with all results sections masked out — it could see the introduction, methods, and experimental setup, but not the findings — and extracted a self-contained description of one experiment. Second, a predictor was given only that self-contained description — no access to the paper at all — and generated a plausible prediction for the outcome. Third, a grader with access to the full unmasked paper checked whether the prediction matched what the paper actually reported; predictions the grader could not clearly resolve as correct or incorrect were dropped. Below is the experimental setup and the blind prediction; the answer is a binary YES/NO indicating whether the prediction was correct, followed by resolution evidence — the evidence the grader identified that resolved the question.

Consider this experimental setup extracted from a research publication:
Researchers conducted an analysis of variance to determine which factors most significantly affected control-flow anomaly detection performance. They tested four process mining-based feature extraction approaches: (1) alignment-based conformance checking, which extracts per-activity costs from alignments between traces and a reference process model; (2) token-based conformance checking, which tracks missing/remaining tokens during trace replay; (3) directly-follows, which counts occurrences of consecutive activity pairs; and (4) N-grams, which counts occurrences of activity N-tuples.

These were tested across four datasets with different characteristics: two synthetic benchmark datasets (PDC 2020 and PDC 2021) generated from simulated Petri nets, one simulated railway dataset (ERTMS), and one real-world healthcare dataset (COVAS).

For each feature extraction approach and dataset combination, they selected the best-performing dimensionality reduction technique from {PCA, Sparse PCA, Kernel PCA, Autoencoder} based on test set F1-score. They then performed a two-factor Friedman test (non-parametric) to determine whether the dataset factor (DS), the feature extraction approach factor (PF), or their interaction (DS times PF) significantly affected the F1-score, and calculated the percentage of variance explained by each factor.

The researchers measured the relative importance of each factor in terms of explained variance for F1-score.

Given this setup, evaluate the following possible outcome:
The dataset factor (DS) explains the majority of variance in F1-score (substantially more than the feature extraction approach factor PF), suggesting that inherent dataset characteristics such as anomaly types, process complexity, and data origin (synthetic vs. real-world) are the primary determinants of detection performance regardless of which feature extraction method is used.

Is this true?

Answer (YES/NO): NO